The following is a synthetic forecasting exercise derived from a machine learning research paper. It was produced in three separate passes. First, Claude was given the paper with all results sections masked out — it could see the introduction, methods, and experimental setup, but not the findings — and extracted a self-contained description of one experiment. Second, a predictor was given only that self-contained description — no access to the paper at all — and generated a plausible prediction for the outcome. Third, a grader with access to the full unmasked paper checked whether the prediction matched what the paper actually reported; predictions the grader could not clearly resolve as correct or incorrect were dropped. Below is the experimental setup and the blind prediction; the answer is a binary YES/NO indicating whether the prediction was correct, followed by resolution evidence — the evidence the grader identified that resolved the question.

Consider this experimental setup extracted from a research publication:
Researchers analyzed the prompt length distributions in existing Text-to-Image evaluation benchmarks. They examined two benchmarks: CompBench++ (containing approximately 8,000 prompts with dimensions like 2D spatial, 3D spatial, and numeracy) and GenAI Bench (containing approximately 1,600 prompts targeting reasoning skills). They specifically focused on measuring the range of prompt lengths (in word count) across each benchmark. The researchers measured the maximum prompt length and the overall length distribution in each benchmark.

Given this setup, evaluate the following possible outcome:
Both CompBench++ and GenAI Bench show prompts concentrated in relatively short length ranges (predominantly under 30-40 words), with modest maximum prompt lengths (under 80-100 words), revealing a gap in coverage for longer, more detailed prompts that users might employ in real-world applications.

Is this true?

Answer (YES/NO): NO